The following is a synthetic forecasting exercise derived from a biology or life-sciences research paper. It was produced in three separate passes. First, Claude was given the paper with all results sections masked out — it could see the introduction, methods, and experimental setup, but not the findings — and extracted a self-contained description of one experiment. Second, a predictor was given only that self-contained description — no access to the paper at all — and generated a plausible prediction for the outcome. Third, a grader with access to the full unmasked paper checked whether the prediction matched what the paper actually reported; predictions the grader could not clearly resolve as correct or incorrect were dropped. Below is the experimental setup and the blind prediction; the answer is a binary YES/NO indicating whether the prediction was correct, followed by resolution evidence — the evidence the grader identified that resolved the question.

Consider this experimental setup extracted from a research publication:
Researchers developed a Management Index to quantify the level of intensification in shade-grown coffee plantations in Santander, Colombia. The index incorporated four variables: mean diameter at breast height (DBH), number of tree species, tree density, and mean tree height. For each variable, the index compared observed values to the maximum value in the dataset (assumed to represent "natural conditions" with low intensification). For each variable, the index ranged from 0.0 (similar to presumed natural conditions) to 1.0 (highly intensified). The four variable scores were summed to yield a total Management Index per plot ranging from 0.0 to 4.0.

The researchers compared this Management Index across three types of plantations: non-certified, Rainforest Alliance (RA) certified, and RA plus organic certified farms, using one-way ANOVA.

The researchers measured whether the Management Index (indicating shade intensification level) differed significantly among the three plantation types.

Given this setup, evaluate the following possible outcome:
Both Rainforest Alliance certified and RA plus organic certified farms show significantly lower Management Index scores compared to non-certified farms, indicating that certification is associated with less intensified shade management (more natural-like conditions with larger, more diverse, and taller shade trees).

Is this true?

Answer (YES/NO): NO